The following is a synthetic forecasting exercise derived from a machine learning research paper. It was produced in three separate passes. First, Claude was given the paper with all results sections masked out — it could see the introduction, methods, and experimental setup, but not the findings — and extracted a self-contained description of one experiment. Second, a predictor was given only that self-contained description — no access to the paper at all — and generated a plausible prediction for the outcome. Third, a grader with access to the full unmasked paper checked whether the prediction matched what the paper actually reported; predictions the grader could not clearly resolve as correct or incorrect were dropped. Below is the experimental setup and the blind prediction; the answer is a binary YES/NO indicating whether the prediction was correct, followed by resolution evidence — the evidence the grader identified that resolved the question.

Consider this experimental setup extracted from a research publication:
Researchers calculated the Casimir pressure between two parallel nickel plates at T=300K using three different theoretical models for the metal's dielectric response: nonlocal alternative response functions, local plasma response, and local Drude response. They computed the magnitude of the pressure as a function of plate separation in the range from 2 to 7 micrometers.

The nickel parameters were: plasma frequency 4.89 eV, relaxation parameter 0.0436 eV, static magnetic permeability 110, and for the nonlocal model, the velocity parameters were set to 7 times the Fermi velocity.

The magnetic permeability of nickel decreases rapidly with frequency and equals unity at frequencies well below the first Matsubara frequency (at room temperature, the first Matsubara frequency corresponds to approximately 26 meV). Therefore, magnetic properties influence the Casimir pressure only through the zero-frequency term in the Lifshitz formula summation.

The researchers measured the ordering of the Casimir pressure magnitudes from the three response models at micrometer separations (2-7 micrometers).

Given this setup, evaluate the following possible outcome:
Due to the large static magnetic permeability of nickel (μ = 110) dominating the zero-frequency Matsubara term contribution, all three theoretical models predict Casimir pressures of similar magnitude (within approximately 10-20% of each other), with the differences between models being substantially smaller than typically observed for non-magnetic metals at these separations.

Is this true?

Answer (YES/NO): NO